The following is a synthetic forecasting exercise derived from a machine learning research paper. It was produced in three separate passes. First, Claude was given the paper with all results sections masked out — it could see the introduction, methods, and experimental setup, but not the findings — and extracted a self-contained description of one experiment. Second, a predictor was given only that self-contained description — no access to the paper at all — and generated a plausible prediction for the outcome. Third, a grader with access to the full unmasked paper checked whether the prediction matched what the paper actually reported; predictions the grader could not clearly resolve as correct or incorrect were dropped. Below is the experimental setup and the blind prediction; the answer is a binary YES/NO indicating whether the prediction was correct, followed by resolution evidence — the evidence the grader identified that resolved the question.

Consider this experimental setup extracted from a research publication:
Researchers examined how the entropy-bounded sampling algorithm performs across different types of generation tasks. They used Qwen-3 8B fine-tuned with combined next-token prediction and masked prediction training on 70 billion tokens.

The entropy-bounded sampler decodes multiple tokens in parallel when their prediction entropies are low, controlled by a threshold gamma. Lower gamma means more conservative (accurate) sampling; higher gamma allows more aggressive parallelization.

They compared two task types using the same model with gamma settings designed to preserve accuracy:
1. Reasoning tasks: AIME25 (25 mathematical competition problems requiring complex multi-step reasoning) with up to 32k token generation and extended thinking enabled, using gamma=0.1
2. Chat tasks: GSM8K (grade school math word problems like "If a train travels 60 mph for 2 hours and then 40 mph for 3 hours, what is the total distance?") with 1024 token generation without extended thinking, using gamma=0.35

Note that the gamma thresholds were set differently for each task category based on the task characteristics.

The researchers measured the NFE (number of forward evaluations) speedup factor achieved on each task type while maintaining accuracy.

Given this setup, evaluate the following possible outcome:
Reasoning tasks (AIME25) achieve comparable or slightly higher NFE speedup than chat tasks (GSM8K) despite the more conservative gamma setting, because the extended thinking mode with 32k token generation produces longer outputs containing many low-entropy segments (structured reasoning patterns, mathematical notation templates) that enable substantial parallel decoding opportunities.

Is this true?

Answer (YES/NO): YES